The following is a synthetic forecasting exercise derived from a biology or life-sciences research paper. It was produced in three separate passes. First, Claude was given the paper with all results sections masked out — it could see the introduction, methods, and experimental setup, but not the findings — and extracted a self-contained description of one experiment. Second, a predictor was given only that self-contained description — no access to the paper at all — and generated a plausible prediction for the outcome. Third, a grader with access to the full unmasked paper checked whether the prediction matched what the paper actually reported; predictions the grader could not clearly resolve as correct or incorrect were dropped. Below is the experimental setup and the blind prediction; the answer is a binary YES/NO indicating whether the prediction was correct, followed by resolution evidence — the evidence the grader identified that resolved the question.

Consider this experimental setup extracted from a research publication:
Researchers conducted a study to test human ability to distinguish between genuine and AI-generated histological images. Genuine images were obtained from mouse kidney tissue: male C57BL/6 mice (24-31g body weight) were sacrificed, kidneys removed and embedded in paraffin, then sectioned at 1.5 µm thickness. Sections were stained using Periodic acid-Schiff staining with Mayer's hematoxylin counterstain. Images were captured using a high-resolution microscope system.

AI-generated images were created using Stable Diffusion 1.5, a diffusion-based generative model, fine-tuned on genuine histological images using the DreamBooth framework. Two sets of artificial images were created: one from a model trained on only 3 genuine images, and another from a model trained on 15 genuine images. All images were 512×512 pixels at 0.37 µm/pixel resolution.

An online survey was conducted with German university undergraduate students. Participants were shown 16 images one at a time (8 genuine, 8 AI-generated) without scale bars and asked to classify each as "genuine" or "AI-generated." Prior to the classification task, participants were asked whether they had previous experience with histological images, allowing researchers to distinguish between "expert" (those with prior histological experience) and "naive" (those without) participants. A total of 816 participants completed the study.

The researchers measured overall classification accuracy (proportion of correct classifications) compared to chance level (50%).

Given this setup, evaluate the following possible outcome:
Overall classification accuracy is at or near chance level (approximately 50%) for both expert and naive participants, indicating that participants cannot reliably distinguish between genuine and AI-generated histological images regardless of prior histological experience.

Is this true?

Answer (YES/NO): NO